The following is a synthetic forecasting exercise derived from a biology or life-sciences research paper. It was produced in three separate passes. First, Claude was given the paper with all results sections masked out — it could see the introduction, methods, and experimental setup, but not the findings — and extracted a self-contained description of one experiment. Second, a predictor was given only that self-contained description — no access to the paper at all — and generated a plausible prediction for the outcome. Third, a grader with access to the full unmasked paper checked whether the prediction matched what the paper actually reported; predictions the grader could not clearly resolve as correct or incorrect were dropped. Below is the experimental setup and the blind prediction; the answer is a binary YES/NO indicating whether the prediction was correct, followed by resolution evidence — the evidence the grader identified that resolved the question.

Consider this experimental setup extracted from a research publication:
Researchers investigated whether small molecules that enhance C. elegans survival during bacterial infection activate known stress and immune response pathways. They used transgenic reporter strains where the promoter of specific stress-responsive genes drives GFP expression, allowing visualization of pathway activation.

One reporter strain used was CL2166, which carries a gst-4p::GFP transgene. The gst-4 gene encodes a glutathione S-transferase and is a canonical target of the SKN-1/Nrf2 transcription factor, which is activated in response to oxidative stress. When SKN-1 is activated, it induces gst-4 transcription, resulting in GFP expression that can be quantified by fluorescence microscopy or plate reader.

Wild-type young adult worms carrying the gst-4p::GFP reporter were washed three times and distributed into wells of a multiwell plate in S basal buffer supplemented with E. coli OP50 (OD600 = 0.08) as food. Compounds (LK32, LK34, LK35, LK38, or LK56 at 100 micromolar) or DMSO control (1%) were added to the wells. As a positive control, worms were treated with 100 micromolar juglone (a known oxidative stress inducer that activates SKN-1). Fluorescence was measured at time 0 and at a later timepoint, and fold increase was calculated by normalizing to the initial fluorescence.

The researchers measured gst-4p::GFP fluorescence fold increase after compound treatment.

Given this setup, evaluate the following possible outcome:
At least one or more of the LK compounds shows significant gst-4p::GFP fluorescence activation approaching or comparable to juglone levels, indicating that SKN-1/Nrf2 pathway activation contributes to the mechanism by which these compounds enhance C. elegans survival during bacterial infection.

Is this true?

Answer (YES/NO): NO